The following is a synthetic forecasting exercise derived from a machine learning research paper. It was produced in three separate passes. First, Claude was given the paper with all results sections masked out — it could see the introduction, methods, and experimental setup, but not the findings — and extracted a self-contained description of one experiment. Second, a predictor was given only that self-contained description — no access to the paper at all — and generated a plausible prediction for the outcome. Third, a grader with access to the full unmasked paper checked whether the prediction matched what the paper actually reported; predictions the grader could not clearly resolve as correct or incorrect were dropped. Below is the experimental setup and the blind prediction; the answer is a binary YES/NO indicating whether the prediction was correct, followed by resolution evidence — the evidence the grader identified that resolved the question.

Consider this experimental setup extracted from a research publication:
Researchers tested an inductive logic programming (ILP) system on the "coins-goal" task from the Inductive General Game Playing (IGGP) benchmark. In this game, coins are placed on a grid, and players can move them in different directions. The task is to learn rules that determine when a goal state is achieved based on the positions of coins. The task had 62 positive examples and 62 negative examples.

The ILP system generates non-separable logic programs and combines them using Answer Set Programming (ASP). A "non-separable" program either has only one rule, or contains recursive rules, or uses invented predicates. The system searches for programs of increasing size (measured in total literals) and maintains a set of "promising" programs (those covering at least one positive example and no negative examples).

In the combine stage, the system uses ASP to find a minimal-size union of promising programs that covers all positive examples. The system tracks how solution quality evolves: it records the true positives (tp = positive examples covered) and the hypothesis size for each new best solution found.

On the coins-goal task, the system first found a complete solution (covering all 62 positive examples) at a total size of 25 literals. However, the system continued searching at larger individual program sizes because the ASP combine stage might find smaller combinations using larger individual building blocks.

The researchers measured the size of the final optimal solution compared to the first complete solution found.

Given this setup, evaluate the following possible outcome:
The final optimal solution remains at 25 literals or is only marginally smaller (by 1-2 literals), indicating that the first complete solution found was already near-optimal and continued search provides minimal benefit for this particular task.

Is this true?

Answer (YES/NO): NO